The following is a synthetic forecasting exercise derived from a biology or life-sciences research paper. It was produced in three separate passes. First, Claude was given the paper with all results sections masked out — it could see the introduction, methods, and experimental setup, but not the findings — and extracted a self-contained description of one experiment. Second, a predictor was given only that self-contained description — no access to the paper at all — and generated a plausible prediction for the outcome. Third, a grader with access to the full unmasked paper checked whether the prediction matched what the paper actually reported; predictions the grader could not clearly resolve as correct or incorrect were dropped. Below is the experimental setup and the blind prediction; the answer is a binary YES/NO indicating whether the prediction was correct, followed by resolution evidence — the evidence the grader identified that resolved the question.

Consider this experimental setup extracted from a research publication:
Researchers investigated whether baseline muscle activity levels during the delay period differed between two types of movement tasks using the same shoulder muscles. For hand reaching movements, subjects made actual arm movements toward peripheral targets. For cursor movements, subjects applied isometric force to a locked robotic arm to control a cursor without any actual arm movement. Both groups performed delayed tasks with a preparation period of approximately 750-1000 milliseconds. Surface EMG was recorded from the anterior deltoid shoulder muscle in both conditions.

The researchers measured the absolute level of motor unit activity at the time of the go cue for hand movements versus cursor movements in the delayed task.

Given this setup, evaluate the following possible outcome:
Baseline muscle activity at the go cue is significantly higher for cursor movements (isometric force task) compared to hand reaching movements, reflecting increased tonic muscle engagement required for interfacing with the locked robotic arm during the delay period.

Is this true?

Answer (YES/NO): NO